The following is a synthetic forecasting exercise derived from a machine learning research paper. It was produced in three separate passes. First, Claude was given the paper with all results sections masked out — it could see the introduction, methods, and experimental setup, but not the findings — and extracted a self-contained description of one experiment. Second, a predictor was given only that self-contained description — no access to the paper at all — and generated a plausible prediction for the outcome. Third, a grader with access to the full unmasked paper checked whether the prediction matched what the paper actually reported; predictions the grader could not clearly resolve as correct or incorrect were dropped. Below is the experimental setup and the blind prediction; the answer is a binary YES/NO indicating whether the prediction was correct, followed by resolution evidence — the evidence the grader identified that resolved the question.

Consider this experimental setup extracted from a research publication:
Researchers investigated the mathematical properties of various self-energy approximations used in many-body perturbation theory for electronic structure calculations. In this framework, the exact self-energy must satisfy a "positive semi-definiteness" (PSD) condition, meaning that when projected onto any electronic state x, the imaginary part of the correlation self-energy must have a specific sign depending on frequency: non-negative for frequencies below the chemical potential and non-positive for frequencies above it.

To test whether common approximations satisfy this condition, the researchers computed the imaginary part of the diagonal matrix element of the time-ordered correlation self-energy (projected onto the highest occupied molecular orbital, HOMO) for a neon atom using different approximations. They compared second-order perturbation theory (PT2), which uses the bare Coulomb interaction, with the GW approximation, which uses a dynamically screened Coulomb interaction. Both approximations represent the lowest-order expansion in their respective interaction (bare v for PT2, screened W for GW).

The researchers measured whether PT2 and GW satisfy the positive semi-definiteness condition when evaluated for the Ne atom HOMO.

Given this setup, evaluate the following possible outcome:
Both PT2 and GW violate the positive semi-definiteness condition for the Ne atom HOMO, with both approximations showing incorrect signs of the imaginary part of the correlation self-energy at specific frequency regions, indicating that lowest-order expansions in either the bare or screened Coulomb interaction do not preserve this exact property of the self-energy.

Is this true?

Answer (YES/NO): NO